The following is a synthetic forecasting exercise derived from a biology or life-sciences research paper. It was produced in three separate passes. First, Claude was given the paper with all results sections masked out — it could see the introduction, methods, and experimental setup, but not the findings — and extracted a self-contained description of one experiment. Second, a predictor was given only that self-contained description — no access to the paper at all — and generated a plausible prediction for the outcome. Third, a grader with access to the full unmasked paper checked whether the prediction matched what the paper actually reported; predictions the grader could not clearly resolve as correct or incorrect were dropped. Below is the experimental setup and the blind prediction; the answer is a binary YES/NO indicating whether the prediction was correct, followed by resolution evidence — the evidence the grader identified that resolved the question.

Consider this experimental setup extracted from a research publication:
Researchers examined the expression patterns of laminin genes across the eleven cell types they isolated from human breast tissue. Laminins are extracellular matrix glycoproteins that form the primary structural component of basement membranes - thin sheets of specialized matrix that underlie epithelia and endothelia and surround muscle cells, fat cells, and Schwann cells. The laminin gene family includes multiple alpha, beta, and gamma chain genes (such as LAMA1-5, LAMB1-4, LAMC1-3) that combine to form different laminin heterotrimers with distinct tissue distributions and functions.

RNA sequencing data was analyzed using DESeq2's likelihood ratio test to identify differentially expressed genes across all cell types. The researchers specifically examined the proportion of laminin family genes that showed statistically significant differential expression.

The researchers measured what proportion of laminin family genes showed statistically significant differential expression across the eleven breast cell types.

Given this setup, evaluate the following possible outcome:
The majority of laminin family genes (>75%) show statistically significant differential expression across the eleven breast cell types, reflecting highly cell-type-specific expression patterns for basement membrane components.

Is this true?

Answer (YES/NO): YES